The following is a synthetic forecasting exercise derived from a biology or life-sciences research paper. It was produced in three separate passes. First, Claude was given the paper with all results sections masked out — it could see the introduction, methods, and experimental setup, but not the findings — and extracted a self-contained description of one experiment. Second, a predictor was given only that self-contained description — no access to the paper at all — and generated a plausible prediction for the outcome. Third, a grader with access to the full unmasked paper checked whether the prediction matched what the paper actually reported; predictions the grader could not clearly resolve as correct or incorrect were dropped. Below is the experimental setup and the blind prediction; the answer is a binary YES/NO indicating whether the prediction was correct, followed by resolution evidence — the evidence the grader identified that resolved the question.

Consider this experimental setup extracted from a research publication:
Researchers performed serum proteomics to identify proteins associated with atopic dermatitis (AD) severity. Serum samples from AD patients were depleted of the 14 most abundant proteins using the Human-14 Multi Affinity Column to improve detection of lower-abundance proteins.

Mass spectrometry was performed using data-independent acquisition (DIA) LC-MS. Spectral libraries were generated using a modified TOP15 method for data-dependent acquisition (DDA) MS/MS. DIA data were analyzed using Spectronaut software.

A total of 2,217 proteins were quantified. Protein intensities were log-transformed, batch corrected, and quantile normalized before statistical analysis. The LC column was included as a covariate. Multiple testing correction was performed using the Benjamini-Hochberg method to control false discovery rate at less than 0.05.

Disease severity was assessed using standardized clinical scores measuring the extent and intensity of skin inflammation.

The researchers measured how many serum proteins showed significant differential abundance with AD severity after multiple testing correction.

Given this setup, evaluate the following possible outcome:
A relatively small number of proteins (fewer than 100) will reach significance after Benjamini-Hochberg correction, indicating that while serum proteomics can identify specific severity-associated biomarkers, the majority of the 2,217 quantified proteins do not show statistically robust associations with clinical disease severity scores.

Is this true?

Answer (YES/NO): YES